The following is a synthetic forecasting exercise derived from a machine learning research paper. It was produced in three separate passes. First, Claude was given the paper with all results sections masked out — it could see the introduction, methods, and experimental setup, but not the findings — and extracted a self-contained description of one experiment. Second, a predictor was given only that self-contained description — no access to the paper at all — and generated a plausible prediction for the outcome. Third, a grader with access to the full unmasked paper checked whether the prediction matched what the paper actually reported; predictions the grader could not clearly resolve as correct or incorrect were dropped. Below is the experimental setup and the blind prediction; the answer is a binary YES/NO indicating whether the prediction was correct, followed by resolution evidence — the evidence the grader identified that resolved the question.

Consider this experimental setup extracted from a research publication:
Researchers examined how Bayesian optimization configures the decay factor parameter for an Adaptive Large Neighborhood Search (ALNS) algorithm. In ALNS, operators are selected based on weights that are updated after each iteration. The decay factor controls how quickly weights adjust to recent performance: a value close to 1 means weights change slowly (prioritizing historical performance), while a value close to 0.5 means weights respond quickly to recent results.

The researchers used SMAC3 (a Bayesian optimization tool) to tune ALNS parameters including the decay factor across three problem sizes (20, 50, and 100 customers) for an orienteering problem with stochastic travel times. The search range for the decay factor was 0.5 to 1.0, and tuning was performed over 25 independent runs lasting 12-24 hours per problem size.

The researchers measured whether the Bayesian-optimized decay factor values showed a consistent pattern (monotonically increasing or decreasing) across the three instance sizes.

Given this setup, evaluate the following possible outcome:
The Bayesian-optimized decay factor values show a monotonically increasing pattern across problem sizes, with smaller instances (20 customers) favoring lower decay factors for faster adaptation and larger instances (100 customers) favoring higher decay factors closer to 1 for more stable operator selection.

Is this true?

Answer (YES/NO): NO